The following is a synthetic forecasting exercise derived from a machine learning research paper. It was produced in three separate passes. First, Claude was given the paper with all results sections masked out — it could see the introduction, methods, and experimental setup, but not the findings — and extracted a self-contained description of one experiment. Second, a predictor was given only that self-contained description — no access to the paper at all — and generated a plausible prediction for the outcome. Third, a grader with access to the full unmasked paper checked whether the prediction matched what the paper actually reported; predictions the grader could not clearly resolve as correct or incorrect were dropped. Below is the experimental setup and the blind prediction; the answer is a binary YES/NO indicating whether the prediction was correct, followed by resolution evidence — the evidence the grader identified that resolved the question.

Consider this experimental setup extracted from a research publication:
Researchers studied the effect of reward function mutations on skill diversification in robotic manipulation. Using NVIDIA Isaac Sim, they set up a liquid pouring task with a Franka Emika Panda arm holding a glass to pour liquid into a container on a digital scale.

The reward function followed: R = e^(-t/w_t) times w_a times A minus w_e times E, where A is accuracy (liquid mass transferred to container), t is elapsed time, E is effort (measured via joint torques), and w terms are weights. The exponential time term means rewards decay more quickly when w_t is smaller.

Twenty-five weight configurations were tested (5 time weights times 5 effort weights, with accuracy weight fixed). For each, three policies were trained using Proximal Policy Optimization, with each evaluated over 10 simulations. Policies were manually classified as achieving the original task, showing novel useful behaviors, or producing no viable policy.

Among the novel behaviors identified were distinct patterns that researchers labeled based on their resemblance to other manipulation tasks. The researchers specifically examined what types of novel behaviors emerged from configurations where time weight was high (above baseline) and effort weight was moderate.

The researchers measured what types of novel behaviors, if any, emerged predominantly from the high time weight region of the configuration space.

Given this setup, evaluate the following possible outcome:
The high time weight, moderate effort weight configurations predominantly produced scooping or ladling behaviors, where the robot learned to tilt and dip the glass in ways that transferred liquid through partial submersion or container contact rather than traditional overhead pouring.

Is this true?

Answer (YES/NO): NO